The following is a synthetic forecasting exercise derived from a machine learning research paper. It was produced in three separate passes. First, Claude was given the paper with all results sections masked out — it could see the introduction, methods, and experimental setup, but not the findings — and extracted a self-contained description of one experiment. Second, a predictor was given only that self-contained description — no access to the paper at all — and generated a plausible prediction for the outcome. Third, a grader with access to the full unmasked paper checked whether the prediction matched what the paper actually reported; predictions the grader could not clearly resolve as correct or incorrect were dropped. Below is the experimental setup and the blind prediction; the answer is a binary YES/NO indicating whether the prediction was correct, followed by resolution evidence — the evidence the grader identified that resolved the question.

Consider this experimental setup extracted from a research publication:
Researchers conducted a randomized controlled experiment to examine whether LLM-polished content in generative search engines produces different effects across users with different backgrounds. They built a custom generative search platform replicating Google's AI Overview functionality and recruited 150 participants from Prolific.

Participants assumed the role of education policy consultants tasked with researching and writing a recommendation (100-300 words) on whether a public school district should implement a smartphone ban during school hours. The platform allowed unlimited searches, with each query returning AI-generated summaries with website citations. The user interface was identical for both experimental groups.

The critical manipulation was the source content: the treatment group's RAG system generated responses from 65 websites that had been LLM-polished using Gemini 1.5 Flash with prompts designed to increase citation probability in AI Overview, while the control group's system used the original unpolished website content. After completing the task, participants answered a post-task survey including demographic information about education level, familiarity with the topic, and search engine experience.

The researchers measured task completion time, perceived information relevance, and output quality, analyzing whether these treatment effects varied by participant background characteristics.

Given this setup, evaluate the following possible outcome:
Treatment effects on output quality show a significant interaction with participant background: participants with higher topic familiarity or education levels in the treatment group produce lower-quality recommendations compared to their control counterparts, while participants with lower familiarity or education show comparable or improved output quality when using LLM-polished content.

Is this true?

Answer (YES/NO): NO